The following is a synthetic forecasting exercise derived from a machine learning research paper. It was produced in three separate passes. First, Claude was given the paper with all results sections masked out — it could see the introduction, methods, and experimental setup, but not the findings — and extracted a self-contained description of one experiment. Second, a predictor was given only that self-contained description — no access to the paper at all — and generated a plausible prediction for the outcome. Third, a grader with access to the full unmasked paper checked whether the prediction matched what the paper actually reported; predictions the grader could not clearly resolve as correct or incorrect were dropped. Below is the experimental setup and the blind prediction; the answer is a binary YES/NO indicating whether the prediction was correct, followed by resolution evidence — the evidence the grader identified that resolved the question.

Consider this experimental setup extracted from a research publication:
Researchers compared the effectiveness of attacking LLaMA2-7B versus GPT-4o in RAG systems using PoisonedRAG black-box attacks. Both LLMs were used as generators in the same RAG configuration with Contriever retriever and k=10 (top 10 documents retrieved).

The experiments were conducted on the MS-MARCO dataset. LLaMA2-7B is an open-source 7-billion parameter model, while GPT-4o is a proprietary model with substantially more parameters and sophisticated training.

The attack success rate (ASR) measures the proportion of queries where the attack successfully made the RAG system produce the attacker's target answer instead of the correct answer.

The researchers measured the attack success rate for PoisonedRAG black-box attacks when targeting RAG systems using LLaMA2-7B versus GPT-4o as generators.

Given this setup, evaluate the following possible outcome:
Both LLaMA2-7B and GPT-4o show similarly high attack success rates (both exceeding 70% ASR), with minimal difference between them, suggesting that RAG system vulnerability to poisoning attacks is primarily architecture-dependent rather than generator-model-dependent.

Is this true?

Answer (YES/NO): YES